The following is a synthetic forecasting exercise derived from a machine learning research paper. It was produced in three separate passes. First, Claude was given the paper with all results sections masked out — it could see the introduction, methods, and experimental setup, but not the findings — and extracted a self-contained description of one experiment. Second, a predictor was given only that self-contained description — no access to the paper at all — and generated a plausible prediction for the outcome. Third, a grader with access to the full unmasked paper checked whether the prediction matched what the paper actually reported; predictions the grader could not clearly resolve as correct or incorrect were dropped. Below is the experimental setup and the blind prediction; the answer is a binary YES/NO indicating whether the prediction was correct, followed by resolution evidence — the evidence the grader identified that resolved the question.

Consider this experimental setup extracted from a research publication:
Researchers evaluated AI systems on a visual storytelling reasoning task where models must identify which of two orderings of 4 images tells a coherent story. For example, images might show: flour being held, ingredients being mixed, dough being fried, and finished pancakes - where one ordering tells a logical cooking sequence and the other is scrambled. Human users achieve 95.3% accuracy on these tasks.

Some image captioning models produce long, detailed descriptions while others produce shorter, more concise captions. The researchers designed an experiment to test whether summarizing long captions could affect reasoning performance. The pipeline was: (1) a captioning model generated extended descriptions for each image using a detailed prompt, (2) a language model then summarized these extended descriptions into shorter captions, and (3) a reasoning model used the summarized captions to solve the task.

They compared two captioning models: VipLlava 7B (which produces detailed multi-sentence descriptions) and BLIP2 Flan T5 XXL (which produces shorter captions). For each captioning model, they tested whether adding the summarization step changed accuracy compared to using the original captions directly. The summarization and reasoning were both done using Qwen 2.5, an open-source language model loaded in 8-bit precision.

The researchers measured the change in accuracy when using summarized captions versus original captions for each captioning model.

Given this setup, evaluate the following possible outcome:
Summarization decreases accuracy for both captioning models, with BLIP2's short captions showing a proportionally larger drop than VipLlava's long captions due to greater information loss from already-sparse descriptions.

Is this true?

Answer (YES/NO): NO